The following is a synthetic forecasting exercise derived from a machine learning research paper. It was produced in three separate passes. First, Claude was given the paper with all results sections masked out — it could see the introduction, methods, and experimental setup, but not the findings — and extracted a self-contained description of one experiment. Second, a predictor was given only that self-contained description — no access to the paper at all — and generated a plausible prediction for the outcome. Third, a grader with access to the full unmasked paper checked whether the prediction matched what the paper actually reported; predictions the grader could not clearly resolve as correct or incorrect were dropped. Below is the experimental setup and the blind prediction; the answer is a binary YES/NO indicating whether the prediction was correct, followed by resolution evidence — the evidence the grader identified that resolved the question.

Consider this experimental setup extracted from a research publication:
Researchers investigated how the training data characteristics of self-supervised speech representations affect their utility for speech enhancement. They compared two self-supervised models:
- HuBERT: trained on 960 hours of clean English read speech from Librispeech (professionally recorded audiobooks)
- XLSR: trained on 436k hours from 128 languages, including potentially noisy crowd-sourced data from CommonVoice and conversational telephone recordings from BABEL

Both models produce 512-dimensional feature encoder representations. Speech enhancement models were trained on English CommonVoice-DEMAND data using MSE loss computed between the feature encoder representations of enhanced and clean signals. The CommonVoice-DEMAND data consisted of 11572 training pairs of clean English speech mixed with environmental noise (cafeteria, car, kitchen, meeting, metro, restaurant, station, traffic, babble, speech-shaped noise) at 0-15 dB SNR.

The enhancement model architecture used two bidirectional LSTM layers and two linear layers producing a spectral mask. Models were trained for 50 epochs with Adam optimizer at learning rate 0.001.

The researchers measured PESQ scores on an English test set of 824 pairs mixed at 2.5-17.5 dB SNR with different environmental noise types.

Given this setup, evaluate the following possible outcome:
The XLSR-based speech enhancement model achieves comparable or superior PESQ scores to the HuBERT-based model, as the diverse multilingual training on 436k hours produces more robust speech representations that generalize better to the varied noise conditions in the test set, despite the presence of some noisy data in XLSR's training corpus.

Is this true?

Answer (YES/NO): NO